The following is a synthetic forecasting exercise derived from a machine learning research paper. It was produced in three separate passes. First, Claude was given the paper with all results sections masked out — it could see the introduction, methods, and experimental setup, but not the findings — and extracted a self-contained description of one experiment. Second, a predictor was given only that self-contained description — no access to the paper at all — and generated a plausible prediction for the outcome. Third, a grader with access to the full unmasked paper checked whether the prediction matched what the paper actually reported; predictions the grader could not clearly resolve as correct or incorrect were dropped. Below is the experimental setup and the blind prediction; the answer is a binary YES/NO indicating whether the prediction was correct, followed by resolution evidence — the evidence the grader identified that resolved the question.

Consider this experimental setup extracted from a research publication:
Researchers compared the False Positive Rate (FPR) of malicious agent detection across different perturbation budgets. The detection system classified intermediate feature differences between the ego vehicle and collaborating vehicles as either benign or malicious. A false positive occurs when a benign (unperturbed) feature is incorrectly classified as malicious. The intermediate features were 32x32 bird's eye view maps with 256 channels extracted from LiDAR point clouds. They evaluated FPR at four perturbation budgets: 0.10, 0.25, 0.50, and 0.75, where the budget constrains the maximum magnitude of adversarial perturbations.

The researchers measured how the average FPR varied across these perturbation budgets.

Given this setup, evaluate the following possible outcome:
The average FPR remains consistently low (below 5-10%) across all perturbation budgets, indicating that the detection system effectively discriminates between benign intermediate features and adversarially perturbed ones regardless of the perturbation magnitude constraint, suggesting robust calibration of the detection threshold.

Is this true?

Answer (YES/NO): YES